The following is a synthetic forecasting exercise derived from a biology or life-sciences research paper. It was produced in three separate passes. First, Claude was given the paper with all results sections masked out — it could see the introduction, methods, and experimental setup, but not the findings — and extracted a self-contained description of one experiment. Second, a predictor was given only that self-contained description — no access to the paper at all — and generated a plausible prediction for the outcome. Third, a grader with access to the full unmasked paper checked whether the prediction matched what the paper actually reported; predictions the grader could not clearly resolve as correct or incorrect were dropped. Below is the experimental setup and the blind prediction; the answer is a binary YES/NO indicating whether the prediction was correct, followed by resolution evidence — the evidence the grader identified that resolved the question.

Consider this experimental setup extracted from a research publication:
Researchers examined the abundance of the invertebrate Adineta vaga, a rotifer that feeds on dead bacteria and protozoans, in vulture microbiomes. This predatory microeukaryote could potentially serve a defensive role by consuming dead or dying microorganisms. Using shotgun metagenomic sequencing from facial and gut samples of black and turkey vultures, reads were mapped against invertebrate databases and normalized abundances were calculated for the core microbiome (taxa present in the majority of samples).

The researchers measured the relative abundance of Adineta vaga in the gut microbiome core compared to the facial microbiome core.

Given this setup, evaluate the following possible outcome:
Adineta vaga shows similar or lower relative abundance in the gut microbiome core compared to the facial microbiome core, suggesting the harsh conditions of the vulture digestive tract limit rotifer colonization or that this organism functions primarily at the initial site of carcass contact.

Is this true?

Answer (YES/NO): NO